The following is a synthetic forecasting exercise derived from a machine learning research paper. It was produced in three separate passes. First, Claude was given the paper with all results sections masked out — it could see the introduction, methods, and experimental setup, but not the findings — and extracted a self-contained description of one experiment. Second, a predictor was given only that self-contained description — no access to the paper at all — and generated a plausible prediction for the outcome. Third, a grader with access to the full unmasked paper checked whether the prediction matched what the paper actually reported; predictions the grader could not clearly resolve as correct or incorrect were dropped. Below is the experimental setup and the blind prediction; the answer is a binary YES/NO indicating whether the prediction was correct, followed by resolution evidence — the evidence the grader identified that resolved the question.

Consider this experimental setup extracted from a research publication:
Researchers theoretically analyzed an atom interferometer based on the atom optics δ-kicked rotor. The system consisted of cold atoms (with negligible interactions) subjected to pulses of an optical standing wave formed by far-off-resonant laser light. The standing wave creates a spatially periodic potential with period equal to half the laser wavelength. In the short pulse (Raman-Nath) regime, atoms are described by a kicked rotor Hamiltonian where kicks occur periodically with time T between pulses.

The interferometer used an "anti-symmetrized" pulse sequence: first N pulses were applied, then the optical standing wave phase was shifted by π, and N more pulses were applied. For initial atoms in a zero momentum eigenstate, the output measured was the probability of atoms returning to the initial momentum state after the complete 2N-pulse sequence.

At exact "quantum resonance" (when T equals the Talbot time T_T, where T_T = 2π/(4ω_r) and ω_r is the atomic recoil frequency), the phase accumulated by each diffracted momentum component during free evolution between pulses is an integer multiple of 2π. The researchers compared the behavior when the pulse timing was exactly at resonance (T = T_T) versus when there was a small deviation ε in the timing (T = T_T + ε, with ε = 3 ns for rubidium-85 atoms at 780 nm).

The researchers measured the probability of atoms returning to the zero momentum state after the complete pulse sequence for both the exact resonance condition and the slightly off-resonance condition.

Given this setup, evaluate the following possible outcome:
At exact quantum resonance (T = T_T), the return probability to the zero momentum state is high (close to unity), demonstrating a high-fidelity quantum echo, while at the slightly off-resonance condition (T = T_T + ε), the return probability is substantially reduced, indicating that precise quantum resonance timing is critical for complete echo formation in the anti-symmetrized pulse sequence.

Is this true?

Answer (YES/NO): YES